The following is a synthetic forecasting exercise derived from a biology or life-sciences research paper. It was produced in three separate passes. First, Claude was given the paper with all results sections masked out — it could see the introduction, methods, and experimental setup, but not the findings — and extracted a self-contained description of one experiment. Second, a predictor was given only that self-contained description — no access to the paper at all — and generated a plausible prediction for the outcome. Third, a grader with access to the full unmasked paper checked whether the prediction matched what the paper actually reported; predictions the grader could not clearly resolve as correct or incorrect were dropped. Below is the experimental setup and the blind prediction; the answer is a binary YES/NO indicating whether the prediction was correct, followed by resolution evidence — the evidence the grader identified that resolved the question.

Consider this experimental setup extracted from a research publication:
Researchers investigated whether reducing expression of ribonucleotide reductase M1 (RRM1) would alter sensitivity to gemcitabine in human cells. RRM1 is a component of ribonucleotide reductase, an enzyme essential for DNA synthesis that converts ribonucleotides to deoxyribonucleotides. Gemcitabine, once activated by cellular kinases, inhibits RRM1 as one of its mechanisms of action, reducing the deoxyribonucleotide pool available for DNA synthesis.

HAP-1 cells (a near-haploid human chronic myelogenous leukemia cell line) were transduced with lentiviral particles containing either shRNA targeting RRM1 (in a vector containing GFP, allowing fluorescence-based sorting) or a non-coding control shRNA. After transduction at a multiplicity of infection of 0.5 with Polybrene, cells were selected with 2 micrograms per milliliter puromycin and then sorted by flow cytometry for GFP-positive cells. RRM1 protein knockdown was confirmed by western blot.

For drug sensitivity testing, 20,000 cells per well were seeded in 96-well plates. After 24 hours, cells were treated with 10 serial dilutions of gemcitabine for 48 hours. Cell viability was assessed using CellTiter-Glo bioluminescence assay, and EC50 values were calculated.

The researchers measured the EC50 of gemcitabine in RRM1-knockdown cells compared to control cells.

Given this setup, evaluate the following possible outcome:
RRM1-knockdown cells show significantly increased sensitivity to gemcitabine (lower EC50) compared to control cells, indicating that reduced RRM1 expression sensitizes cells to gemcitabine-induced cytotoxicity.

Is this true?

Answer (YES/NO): YES